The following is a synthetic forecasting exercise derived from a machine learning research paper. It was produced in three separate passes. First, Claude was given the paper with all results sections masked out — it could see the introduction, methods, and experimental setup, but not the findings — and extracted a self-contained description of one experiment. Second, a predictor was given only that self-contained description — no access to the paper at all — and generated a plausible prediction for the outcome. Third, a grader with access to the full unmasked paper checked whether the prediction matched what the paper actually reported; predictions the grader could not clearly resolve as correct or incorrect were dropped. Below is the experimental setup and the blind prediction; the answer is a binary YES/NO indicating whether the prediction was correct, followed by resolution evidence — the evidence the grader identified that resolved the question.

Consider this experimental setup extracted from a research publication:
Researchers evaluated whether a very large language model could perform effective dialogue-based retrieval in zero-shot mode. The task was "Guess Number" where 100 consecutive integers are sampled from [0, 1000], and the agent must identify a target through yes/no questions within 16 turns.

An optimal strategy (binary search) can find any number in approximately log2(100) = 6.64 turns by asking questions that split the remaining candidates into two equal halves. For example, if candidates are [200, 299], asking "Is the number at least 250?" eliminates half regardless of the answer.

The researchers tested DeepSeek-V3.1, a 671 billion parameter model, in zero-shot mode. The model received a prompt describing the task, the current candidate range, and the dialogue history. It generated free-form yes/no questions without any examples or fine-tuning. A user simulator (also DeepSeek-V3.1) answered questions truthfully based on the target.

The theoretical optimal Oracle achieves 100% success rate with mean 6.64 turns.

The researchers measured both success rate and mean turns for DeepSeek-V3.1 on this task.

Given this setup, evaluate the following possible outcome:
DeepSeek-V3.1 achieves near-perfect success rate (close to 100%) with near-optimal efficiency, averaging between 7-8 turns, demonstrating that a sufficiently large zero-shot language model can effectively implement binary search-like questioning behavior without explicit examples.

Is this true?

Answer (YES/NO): NO